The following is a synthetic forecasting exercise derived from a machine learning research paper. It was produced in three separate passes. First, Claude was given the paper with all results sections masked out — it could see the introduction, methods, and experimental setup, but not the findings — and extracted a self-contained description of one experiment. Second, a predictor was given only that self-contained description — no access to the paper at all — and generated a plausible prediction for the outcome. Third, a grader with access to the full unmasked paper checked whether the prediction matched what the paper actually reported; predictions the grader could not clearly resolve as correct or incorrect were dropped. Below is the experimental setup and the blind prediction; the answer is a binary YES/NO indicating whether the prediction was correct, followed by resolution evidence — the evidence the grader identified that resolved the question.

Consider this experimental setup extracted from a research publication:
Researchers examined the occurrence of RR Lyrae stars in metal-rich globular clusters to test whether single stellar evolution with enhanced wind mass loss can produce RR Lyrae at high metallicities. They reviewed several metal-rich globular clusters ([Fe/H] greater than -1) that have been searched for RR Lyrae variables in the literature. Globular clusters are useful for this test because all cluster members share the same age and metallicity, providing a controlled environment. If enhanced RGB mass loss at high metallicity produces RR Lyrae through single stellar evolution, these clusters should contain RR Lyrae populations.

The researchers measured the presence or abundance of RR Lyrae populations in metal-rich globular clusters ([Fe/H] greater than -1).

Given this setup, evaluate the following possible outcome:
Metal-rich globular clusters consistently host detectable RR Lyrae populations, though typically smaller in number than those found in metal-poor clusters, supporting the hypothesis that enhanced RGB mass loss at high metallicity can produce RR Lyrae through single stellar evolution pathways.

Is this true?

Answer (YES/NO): NO